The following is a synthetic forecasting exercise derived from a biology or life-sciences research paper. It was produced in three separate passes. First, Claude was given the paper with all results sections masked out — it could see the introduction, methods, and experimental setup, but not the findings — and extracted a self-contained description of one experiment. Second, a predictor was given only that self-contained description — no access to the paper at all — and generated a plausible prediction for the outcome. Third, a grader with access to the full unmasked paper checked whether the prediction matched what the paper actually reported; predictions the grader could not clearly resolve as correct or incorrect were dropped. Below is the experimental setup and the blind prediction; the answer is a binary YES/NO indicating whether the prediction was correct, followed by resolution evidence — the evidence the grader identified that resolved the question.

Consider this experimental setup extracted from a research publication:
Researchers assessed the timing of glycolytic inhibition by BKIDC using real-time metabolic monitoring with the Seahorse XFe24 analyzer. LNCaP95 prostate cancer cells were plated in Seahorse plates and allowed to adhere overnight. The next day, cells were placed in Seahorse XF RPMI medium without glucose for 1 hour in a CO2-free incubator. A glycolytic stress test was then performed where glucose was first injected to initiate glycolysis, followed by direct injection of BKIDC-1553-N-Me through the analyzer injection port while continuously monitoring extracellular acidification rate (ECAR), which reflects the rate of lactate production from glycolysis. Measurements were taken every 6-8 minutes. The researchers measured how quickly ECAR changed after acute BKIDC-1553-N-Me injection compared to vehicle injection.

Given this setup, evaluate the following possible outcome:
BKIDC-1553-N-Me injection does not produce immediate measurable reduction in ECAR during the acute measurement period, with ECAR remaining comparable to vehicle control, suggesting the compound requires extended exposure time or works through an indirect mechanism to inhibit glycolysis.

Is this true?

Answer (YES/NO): NO